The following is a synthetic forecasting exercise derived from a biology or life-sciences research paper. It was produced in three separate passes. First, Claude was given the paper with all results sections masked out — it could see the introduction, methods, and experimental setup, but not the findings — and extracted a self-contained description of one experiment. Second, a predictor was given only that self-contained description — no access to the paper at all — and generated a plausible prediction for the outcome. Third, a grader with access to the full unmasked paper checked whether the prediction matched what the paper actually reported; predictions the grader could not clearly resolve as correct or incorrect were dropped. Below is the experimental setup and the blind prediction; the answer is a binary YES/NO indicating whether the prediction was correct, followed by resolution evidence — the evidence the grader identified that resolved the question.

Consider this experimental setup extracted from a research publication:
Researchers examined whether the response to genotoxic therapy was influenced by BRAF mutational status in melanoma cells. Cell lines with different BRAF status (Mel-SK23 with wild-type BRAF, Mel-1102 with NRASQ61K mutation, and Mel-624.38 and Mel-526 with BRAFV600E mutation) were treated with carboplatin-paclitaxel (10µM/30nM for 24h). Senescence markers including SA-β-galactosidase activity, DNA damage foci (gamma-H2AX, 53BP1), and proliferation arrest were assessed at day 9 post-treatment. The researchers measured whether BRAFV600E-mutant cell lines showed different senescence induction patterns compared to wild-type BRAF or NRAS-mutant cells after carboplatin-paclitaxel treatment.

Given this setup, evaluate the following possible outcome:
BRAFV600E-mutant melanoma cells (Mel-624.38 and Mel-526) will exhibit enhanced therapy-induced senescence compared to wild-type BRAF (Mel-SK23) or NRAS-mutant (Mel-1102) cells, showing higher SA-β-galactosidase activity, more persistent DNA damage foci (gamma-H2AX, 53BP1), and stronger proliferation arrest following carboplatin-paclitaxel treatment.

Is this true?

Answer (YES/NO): NO